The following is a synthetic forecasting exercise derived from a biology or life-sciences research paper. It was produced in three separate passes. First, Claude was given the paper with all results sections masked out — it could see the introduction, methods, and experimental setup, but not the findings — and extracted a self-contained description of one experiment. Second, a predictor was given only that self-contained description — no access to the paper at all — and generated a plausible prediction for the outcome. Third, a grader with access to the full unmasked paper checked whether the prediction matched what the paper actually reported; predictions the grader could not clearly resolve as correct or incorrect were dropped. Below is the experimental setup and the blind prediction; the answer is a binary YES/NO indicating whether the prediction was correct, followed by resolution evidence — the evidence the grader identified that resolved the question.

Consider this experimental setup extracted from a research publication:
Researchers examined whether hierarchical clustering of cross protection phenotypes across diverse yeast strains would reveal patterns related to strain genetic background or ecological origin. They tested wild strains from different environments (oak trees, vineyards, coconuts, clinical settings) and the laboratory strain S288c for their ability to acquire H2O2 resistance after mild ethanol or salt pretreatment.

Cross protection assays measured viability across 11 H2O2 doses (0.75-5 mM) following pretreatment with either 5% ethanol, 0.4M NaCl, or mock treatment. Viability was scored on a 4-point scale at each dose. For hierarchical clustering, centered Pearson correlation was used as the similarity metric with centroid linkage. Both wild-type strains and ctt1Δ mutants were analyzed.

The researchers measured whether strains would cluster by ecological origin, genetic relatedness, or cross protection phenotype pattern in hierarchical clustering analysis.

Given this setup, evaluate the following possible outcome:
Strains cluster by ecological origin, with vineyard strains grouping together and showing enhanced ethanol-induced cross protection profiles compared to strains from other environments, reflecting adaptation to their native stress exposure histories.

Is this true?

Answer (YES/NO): NO